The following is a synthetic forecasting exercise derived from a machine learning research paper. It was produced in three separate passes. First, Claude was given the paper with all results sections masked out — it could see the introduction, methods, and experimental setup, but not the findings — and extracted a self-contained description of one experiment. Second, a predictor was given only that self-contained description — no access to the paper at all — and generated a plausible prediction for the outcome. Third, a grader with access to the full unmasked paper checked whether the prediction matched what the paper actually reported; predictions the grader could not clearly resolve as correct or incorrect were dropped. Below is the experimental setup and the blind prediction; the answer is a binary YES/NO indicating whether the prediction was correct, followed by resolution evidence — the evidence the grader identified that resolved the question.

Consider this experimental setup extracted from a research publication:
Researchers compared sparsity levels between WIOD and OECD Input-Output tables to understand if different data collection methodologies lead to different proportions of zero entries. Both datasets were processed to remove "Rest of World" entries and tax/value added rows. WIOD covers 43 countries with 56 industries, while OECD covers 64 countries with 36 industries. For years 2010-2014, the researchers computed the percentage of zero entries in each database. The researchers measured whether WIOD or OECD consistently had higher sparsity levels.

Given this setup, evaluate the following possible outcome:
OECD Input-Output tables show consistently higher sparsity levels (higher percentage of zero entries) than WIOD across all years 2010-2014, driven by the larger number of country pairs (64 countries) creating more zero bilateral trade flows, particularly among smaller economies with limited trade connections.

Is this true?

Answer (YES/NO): YES